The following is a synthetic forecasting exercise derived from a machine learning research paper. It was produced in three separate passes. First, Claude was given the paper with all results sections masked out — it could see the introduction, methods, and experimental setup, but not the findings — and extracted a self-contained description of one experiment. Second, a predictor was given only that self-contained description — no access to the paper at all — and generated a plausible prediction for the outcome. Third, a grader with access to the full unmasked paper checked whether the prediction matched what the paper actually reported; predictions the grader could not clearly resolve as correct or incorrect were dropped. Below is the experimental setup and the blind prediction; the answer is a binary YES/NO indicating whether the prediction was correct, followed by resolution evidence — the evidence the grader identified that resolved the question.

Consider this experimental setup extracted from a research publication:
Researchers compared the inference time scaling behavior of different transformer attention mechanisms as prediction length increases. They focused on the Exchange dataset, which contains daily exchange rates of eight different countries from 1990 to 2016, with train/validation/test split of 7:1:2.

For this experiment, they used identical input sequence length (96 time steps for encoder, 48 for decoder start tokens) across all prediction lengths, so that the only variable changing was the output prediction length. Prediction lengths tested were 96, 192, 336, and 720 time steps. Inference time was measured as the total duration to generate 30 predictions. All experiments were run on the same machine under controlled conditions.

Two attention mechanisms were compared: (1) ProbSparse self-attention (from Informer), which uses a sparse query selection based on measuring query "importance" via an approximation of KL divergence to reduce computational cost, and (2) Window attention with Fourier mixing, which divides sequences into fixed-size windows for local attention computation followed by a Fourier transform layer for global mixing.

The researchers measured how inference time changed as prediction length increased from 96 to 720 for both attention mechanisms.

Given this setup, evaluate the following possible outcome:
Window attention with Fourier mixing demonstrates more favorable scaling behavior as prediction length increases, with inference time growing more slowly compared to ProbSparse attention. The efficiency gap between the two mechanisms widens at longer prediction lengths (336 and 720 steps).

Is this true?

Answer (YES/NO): YES